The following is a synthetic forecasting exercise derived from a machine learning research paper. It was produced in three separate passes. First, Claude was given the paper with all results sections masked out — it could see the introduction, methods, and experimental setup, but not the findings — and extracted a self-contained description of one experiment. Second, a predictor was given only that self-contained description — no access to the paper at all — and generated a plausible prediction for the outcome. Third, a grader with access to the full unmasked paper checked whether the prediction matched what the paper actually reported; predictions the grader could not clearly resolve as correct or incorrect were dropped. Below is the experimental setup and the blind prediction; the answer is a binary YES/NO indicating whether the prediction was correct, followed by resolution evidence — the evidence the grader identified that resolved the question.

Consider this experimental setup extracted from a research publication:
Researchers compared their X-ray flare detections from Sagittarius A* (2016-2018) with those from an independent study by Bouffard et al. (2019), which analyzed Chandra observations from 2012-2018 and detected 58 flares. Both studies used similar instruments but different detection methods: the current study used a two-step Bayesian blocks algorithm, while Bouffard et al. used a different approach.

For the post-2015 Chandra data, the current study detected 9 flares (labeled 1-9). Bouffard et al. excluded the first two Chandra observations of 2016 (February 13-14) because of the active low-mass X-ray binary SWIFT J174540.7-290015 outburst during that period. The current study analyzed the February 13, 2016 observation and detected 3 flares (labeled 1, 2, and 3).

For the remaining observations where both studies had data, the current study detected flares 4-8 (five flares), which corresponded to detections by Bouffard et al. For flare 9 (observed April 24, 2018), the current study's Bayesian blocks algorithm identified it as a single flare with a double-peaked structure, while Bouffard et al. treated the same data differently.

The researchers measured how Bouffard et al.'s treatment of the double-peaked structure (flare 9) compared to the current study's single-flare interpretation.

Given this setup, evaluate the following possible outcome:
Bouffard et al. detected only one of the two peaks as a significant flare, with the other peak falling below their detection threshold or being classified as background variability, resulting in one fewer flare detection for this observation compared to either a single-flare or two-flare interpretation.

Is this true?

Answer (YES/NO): NO